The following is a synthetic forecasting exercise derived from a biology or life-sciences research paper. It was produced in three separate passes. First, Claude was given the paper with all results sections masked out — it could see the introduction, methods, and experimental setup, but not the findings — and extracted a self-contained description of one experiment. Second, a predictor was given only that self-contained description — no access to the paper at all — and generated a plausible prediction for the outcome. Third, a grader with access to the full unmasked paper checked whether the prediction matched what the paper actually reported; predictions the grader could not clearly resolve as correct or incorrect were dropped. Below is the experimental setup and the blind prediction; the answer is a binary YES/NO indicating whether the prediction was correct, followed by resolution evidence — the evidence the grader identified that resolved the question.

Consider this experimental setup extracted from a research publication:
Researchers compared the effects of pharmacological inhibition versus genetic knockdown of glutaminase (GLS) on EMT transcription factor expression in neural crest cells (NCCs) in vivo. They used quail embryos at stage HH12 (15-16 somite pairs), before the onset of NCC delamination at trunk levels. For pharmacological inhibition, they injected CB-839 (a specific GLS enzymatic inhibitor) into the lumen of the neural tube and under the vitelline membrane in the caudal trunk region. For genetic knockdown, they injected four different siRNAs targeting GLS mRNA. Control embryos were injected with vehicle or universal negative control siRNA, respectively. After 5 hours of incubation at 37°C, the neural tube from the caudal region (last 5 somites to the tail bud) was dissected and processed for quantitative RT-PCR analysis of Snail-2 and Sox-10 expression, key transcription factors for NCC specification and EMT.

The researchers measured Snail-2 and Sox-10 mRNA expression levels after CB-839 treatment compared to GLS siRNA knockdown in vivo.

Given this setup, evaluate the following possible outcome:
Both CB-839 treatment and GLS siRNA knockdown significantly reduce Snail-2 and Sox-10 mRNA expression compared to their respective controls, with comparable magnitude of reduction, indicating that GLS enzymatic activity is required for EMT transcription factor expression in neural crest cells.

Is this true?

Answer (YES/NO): NO